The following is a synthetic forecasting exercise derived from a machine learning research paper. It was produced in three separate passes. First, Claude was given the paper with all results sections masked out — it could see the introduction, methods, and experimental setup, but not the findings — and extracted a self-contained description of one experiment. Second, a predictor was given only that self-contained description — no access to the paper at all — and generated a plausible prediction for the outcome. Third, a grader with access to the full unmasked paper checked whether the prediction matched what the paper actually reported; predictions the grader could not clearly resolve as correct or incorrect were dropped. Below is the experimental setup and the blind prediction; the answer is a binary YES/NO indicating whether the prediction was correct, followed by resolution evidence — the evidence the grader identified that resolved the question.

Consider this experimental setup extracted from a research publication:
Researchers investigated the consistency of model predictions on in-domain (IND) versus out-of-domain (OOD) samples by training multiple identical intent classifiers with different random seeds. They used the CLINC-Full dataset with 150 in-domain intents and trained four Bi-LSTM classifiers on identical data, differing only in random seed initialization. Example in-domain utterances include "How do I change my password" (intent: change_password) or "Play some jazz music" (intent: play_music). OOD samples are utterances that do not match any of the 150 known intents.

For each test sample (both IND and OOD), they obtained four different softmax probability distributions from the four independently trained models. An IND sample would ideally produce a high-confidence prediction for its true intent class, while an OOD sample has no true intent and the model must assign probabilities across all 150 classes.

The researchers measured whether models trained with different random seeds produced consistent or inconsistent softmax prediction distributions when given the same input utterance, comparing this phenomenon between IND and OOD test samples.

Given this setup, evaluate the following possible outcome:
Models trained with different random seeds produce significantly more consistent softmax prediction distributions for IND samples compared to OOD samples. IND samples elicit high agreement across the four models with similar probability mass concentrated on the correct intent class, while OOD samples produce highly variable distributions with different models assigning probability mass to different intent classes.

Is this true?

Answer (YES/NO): YES